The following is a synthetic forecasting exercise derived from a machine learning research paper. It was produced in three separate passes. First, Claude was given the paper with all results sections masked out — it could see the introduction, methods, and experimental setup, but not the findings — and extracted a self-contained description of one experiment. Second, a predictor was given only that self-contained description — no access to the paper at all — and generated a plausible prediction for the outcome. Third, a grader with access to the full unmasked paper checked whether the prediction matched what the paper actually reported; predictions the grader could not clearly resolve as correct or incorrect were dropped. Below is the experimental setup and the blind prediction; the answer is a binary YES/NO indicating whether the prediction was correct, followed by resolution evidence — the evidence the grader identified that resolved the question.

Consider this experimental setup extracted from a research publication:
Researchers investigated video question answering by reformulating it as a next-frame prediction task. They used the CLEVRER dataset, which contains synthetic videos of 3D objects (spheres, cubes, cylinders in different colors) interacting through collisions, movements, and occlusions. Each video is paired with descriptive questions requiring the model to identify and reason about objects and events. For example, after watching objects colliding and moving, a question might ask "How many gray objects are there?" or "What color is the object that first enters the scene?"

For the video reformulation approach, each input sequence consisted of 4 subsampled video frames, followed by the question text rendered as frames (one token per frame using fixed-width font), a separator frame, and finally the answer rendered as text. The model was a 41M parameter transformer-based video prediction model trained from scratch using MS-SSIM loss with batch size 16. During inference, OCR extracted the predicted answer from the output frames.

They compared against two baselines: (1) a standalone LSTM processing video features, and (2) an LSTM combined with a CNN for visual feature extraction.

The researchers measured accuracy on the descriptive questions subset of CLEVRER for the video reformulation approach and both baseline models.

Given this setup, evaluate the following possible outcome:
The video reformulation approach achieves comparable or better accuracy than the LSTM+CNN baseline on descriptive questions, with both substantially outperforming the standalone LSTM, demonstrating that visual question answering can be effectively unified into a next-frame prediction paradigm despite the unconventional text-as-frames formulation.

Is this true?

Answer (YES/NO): YES